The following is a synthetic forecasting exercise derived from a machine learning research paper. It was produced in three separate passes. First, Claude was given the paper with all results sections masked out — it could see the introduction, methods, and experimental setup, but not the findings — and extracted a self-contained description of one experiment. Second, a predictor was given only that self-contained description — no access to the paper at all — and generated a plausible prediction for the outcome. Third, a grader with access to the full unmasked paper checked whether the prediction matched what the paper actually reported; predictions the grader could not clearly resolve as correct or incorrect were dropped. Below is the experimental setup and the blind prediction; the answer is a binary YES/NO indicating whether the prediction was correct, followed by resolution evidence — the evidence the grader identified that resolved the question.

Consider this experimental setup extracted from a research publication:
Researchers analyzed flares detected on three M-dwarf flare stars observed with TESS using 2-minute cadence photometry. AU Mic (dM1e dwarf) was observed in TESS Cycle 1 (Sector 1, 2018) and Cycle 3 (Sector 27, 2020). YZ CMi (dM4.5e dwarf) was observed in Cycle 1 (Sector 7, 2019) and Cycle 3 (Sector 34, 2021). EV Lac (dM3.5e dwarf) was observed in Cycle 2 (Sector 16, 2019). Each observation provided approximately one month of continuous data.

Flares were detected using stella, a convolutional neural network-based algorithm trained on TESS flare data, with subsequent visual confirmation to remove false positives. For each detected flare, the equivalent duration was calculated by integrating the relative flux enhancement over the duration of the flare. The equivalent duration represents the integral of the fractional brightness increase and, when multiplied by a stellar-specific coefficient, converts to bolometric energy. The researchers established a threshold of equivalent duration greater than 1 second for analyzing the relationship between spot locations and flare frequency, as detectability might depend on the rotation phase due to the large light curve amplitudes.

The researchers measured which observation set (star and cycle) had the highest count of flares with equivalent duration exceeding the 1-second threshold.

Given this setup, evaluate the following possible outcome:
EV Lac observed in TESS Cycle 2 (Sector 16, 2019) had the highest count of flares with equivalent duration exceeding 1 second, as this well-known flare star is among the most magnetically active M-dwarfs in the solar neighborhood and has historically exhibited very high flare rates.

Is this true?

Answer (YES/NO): NO